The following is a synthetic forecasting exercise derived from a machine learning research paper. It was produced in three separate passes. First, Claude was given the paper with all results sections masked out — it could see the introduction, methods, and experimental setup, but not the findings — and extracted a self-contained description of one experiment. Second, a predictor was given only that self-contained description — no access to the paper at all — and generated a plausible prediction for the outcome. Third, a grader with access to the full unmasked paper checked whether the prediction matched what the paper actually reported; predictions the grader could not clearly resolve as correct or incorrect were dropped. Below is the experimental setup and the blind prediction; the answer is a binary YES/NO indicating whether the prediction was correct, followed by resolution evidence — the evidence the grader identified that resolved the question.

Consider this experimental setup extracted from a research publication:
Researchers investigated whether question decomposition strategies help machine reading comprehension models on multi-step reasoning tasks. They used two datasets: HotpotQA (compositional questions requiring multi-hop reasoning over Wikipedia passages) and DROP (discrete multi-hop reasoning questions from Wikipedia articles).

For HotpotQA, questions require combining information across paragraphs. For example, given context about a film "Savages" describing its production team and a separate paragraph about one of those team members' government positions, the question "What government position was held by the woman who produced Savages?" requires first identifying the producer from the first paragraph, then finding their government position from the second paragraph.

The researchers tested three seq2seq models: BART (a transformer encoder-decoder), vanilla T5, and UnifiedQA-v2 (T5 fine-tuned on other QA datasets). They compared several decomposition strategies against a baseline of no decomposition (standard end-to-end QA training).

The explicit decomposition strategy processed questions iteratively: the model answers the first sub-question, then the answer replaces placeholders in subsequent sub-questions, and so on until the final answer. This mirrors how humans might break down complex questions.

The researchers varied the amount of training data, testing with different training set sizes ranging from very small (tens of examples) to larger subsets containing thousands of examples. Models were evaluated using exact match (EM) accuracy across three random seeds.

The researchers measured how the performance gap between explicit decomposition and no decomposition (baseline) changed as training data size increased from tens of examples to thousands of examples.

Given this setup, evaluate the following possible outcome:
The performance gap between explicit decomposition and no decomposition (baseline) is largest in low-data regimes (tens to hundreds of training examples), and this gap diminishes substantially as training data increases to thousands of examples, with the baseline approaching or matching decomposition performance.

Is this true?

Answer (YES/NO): YES